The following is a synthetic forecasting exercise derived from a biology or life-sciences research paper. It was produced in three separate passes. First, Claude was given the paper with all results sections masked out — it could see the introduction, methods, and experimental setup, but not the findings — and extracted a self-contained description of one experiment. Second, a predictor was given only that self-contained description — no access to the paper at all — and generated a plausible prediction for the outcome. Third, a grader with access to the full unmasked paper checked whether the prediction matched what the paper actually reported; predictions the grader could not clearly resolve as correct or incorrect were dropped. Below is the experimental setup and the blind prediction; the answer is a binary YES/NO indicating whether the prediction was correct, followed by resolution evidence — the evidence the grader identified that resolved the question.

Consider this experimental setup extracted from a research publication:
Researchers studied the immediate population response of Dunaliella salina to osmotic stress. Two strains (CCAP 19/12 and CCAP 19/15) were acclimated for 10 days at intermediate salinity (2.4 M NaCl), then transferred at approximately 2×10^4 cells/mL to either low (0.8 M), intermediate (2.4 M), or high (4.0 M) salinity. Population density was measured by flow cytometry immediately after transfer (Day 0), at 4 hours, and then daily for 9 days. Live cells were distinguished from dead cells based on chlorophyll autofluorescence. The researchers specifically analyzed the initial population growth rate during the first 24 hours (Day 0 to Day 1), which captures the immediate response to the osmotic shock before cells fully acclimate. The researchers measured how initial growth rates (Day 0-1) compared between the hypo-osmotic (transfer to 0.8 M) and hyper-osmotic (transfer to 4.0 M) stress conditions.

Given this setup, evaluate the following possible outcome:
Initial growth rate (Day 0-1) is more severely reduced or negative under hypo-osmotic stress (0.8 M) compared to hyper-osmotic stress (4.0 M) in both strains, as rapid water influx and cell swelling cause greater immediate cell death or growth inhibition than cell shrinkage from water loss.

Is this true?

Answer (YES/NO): NO